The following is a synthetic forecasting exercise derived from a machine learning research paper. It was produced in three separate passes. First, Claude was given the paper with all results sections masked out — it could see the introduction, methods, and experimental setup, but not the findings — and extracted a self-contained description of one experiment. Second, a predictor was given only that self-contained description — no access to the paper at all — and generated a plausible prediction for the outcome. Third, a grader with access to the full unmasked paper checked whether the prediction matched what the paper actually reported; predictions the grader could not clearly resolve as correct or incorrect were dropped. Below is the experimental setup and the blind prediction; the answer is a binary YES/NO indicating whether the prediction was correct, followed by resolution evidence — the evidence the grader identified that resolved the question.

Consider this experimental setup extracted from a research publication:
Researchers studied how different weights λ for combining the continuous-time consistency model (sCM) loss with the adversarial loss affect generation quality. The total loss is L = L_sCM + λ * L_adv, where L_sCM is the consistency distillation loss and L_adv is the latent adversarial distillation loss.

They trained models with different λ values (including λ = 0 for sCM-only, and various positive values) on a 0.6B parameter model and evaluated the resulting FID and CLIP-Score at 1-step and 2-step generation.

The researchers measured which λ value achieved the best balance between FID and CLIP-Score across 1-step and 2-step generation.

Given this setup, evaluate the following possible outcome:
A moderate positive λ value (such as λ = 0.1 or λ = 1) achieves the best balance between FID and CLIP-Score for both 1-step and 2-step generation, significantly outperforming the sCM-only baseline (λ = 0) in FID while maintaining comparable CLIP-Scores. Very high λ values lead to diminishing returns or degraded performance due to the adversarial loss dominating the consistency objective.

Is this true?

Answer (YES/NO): NO